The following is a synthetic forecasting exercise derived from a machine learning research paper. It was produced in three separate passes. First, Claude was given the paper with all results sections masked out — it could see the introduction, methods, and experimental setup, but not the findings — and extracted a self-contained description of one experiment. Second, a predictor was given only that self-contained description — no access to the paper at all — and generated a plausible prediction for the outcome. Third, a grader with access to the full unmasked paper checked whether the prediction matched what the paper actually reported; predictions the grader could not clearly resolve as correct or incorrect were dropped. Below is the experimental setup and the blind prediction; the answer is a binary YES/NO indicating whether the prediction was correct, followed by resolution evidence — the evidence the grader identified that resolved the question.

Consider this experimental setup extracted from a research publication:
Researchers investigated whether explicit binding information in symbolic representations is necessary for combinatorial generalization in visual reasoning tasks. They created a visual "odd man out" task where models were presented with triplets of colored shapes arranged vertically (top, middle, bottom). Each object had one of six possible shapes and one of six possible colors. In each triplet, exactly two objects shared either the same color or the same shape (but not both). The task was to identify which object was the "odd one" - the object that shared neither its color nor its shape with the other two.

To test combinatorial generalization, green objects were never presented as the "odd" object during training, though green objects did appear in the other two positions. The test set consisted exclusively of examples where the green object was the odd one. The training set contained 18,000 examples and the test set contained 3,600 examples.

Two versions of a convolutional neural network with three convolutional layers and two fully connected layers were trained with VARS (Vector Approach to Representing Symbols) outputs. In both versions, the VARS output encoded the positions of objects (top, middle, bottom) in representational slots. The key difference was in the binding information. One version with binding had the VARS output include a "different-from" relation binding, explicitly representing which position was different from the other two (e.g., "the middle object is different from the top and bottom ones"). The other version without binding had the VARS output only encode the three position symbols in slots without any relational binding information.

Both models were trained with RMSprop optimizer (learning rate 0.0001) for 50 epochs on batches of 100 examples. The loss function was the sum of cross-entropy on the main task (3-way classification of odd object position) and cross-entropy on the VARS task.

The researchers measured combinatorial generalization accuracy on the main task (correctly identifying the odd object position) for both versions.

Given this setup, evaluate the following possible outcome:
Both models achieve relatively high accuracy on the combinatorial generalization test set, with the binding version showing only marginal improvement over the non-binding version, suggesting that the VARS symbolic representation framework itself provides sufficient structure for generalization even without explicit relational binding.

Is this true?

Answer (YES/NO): NO